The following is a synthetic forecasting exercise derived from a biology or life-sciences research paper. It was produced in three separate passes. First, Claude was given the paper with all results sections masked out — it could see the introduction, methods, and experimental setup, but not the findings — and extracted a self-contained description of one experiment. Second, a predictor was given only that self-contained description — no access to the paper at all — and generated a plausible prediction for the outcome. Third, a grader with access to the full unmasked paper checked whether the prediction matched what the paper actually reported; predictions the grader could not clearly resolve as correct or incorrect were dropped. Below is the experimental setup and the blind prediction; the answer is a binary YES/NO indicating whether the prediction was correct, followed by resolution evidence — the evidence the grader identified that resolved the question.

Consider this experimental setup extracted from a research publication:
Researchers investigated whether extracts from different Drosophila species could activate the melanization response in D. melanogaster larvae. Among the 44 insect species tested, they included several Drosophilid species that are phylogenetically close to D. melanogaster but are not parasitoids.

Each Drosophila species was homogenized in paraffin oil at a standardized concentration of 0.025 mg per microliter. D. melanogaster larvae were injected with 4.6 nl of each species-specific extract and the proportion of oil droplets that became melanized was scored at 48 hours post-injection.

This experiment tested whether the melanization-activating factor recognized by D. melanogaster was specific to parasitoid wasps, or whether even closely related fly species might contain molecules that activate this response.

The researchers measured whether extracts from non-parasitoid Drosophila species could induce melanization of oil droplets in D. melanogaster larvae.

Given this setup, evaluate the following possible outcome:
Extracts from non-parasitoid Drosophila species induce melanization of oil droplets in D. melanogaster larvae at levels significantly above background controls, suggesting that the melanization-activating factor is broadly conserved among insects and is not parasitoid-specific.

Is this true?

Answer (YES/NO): NO